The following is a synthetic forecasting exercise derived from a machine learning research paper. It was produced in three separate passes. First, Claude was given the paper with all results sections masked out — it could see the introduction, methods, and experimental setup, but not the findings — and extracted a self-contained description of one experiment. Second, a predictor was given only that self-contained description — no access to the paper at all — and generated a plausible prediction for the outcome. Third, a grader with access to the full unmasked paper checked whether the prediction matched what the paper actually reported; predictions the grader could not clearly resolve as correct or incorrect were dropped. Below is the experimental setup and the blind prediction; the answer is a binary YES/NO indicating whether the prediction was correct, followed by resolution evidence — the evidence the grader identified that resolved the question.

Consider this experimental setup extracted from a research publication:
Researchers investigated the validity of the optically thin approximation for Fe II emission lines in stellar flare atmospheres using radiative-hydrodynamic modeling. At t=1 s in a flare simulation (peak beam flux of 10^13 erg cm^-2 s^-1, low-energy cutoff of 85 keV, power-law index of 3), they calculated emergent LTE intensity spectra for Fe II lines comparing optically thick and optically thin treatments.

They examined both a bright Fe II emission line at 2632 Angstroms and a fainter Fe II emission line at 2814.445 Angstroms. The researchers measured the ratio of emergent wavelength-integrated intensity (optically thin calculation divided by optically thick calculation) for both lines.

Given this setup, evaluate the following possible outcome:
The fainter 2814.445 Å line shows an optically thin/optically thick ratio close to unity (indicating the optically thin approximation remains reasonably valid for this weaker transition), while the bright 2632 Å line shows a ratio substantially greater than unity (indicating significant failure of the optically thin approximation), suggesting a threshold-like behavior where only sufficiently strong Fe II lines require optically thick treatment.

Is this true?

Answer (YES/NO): NO